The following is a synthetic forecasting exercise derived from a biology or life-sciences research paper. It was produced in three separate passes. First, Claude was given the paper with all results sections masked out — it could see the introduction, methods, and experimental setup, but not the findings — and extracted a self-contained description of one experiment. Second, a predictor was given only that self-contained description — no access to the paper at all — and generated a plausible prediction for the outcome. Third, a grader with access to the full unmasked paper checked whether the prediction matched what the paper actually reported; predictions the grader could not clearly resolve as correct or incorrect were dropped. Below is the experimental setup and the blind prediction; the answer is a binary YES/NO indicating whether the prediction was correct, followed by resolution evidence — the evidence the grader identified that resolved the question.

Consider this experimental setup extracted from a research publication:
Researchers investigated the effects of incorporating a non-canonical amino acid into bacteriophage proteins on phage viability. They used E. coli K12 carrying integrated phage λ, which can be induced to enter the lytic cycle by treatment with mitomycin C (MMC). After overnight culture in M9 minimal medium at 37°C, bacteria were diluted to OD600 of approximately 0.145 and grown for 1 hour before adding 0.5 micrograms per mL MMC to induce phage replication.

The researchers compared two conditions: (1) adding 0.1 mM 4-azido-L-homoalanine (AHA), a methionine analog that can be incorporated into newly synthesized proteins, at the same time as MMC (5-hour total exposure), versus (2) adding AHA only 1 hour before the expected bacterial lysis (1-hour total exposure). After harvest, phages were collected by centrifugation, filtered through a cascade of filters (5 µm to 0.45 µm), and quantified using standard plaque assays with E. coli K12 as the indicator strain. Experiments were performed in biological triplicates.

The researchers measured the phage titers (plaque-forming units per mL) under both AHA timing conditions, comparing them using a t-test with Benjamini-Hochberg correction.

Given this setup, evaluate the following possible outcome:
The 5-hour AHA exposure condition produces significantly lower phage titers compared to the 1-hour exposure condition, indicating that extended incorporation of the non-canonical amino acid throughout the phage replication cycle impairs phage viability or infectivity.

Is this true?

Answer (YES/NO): NO